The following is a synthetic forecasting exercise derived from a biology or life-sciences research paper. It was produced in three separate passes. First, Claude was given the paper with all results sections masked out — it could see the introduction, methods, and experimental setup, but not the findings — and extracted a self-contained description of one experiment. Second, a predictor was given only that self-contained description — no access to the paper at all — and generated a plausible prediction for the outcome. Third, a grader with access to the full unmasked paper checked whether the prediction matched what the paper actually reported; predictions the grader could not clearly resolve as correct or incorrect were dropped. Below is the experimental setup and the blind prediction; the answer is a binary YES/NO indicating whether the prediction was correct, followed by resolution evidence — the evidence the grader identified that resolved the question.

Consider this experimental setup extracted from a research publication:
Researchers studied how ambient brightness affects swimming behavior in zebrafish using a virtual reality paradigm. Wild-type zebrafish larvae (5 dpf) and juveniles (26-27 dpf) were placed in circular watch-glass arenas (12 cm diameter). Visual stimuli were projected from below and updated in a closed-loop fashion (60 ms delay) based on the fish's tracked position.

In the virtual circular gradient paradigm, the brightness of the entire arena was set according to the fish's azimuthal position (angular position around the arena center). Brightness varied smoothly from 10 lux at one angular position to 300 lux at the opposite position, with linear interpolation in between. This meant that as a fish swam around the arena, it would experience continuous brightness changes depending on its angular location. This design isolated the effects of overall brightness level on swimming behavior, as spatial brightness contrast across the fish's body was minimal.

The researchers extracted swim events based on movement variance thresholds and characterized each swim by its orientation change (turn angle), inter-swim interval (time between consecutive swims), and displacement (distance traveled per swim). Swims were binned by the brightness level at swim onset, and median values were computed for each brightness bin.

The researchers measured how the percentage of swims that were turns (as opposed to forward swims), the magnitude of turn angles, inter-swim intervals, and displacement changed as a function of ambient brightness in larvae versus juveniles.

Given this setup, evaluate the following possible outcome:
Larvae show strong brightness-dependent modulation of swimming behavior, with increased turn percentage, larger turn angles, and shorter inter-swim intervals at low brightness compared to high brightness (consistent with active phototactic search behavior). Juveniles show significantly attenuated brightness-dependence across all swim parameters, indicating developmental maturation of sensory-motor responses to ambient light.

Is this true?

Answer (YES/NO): NO